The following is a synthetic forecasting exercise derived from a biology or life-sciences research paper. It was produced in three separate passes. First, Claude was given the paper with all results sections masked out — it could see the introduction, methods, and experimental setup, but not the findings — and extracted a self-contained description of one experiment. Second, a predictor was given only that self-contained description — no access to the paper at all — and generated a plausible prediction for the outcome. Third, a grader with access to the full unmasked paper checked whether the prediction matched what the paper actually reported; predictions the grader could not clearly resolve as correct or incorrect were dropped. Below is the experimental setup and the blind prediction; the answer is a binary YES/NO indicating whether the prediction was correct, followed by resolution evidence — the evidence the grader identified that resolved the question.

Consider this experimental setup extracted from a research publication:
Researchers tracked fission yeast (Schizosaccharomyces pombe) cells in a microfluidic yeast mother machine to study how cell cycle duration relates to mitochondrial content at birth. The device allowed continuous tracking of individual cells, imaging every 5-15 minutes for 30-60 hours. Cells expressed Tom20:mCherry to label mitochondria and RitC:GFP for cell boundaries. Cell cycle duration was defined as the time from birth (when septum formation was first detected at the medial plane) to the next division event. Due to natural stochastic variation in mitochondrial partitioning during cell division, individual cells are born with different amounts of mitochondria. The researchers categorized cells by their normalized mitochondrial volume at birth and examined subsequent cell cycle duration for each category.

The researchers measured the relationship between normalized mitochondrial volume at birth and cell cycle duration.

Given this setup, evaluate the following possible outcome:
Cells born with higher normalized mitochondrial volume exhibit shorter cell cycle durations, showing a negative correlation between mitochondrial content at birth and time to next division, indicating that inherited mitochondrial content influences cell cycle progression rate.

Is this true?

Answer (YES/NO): YES